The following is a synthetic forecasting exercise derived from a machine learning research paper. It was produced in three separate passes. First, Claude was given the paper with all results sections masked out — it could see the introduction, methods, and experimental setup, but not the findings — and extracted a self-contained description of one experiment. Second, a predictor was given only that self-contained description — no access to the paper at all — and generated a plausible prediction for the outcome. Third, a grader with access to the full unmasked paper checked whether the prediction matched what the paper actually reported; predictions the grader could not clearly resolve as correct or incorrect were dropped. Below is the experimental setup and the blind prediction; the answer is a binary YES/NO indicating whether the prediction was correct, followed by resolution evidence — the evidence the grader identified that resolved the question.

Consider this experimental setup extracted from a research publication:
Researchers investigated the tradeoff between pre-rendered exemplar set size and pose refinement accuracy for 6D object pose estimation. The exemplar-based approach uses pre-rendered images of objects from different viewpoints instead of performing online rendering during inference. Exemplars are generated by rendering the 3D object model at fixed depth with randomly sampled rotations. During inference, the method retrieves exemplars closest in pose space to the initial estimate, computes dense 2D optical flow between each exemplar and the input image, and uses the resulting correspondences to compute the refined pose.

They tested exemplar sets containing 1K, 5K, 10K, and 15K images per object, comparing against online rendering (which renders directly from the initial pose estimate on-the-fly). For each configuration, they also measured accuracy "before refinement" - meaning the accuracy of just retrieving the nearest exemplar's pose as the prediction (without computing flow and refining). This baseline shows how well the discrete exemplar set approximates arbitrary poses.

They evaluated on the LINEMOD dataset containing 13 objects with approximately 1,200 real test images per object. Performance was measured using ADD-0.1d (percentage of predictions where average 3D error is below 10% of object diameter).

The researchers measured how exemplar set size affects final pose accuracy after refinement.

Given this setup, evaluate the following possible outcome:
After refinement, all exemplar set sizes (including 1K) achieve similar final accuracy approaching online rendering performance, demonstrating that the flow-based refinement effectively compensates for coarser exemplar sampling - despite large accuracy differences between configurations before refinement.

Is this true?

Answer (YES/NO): NO